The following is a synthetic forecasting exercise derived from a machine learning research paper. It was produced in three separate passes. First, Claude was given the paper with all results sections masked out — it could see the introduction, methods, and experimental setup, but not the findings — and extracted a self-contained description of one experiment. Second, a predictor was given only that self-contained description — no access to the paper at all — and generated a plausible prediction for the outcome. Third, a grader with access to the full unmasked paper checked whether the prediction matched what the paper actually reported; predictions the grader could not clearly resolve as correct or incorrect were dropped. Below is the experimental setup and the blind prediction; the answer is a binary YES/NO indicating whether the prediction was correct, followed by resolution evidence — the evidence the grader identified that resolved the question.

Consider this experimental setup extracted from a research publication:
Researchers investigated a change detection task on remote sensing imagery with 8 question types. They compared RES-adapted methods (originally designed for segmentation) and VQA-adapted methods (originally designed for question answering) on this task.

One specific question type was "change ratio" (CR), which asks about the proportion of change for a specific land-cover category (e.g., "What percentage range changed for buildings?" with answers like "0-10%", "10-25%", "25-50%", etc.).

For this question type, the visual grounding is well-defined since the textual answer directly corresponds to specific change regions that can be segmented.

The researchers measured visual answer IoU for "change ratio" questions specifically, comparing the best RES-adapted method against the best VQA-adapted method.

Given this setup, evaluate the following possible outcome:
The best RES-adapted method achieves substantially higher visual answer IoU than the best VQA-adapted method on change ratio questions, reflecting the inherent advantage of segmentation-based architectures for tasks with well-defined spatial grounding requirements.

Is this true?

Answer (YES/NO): NO